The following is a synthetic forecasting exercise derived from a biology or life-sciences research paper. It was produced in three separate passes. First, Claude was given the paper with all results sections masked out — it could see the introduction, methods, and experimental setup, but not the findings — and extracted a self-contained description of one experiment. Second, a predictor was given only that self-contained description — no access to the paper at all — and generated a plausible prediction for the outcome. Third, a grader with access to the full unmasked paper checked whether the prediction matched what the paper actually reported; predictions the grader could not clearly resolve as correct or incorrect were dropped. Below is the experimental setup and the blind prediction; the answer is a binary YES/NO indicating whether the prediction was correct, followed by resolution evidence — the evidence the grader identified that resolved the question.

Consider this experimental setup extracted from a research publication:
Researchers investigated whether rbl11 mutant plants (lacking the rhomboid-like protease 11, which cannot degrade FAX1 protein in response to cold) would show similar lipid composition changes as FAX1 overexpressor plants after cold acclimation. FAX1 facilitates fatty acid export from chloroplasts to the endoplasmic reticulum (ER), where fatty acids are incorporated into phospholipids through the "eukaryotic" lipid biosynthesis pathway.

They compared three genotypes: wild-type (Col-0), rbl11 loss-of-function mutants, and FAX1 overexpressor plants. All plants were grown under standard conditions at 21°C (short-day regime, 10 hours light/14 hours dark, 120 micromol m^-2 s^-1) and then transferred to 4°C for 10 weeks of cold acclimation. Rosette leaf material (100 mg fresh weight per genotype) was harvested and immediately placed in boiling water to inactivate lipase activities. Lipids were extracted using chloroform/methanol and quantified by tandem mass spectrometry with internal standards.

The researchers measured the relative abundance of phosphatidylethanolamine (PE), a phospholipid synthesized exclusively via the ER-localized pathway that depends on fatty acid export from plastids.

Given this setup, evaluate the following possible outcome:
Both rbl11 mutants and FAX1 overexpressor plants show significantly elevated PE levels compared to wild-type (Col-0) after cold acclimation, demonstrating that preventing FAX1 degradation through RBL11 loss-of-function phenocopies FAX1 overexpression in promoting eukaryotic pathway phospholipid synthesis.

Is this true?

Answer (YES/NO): YES